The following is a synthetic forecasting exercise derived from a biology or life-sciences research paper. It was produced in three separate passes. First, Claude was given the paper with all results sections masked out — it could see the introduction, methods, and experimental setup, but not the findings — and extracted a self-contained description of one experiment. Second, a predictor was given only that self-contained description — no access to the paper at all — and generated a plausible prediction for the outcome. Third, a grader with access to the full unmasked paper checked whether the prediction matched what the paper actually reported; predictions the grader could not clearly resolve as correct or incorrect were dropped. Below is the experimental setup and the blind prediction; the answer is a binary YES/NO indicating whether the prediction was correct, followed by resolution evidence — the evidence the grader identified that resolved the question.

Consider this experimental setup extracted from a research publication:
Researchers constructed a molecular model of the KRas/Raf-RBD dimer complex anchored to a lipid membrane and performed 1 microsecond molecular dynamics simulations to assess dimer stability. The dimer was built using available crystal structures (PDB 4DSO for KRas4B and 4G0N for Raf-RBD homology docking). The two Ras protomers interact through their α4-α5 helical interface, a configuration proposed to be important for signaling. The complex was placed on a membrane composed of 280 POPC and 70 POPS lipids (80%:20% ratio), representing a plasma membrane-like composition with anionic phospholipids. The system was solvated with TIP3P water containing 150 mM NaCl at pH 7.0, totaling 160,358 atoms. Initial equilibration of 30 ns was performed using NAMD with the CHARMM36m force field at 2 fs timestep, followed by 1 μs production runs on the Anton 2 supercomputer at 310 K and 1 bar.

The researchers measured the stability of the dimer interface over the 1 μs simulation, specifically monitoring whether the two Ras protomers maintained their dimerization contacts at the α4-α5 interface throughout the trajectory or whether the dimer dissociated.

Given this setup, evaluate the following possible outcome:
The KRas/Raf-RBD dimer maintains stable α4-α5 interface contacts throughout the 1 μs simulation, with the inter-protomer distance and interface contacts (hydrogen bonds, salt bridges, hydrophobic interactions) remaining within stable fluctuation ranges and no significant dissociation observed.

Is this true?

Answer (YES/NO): YES